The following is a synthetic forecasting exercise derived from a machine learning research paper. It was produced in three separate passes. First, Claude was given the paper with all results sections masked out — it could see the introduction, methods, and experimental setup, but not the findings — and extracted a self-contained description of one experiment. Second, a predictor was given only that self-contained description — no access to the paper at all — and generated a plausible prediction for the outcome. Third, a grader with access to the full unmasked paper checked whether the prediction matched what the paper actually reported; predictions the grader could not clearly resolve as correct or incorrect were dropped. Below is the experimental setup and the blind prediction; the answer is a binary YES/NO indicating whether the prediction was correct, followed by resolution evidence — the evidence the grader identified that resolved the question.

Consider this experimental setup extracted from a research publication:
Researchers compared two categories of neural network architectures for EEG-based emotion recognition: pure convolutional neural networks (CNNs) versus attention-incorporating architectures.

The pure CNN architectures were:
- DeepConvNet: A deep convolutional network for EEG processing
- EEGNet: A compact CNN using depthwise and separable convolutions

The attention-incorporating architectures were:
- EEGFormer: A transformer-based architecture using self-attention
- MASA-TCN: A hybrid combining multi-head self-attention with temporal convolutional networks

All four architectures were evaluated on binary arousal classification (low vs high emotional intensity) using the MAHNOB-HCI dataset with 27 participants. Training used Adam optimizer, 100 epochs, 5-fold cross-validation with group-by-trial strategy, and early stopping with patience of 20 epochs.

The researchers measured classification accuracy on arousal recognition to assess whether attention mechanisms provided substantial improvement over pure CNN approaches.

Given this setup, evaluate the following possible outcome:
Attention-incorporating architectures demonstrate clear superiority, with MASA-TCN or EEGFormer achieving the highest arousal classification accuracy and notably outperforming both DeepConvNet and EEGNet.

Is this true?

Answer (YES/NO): NO